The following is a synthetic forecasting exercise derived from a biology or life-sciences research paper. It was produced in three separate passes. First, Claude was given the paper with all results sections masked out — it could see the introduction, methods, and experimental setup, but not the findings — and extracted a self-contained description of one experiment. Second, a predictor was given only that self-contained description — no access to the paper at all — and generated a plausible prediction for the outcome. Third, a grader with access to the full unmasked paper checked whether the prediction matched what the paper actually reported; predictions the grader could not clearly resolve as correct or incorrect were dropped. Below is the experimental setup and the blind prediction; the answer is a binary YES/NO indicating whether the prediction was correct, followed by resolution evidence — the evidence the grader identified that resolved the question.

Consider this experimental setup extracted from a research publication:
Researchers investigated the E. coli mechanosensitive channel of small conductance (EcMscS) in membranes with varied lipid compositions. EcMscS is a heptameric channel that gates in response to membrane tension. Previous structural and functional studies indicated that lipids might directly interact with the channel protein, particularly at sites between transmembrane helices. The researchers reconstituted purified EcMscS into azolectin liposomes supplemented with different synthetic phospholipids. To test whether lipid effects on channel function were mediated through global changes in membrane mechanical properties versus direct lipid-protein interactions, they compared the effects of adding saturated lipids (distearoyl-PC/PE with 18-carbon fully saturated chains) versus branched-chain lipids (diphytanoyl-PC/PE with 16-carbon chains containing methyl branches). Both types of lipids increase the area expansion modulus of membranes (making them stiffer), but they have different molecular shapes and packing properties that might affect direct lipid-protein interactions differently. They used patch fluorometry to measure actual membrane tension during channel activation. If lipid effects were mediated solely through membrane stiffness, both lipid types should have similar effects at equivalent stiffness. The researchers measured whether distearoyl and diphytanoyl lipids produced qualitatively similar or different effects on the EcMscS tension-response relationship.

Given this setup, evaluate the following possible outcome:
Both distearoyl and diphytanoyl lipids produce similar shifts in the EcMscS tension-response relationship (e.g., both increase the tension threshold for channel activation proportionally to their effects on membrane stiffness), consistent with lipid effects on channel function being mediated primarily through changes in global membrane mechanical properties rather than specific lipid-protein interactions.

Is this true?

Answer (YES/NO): YES